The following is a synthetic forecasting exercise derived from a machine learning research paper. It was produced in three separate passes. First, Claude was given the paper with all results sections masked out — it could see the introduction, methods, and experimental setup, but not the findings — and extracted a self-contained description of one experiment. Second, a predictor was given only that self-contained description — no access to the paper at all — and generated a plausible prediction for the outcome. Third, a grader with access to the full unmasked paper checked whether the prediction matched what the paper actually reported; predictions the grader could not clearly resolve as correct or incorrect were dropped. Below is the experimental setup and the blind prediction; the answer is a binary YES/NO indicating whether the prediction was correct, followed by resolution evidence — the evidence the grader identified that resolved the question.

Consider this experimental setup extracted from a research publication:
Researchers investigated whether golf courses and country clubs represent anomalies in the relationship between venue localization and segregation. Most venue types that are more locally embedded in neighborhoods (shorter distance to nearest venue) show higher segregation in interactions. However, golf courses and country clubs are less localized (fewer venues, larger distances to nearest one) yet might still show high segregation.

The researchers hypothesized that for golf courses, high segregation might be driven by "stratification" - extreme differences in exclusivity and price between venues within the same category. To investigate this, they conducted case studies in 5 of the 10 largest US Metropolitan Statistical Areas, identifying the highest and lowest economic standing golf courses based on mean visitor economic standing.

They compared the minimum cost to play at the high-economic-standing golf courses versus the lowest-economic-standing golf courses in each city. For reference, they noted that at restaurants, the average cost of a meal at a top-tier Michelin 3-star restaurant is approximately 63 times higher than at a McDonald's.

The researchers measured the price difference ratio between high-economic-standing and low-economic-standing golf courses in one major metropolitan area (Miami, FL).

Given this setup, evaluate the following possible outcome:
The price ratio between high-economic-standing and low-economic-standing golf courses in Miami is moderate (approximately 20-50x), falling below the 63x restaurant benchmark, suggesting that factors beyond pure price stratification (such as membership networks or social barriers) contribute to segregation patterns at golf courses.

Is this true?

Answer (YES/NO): NO